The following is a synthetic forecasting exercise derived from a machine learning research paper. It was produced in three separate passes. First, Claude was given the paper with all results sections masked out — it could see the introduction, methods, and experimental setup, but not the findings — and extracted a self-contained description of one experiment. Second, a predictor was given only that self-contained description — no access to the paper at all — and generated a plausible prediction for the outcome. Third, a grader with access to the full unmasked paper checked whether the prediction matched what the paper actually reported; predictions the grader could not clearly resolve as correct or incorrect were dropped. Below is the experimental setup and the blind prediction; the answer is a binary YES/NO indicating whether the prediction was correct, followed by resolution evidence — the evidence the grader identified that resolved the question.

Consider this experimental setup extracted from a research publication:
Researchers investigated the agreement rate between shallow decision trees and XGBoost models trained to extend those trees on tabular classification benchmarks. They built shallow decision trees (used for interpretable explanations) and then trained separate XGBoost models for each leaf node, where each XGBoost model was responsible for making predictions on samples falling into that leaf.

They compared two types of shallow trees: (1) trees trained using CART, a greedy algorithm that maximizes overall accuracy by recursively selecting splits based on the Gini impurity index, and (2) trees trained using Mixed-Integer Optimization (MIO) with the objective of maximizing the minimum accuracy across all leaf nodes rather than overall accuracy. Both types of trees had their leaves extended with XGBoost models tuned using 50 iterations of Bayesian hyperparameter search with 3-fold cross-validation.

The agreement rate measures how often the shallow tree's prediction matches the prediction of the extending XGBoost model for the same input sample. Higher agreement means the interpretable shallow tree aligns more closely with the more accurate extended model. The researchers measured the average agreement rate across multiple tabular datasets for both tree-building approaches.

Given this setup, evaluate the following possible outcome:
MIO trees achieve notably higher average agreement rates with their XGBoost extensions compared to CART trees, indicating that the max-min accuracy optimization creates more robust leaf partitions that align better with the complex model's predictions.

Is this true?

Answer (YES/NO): NO